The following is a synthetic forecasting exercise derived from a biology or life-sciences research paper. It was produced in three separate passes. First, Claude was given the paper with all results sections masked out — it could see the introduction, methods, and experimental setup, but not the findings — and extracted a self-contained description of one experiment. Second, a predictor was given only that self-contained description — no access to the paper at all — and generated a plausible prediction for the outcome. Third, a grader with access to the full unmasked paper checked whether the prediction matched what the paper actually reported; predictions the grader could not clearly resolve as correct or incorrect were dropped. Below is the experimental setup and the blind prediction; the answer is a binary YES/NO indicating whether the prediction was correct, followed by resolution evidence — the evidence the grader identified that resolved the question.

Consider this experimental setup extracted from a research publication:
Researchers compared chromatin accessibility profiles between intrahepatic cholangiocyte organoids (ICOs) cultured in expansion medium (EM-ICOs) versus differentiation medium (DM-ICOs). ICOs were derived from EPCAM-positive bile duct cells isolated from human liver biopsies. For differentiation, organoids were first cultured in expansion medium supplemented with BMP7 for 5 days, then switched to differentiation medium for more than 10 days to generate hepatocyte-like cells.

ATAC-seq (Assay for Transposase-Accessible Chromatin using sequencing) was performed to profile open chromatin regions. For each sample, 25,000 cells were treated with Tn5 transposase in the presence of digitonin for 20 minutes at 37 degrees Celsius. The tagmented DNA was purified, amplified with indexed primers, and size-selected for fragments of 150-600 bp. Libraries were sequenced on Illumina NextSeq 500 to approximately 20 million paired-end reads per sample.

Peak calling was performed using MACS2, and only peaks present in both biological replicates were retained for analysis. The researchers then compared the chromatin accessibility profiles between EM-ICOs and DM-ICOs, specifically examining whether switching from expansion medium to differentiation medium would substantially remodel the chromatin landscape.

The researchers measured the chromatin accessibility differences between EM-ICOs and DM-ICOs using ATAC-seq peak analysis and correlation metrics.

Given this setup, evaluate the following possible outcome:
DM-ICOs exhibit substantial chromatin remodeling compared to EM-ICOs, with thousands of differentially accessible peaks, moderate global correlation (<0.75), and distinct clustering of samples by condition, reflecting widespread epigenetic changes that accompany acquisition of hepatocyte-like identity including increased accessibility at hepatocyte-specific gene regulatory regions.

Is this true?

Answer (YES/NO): NO